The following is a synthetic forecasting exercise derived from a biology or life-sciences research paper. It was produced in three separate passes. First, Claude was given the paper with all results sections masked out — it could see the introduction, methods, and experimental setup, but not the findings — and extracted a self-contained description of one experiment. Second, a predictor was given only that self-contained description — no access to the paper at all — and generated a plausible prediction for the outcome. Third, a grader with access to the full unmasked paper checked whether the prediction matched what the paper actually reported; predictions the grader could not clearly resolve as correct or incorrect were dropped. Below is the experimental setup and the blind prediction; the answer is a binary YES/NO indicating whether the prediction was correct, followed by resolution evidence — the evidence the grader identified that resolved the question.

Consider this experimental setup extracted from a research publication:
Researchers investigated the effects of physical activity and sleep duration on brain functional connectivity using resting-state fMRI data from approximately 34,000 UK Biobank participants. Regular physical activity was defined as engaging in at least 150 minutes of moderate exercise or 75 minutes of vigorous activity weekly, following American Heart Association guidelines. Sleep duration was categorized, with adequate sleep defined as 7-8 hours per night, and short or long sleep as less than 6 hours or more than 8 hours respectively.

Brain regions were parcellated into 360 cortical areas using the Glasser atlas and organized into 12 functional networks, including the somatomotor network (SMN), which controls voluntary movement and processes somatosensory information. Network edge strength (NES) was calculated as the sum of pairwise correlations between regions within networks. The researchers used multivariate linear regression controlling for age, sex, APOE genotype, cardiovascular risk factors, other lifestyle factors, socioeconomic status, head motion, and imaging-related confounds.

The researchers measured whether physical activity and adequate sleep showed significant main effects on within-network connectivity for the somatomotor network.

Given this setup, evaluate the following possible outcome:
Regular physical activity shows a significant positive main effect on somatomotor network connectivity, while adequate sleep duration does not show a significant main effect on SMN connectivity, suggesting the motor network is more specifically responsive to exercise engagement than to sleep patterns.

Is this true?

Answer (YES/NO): NO